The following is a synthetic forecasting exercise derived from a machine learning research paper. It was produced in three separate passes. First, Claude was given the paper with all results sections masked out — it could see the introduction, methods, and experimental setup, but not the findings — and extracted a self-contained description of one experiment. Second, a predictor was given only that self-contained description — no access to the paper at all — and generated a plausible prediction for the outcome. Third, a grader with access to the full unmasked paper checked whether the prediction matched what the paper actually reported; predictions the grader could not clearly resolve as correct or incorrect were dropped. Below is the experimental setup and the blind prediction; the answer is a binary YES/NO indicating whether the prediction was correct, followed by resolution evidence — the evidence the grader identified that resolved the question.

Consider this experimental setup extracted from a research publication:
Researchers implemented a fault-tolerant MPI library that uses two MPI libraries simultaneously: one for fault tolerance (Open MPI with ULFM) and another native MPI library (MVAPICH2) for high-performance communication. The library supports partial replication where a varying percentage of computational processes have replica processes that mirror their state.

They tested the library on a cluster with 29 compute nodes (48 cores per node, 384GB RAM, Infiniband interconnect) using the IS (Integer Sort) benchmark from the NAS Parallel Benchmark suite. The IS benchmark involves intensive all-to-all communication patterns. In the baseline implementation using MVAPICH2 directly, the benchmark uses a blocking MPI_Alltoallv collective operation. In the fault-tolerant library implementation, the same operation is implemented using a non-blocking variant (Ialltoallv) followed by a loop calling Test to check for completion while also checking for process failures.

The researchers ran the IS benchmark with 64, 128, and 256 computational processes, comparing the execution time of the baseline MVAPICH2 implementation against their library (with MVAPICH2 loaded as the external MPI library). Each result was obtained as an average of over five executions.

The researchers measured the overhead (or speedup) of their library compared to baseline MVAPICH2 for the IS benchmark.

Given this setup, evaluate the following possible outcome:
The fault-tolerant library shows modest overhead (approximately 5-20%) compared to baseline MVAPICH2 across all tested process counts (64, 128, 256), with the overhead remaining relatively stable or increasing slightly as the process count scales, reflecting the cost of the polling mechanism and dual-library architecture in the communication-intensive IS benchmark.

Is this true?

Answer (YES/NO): NO